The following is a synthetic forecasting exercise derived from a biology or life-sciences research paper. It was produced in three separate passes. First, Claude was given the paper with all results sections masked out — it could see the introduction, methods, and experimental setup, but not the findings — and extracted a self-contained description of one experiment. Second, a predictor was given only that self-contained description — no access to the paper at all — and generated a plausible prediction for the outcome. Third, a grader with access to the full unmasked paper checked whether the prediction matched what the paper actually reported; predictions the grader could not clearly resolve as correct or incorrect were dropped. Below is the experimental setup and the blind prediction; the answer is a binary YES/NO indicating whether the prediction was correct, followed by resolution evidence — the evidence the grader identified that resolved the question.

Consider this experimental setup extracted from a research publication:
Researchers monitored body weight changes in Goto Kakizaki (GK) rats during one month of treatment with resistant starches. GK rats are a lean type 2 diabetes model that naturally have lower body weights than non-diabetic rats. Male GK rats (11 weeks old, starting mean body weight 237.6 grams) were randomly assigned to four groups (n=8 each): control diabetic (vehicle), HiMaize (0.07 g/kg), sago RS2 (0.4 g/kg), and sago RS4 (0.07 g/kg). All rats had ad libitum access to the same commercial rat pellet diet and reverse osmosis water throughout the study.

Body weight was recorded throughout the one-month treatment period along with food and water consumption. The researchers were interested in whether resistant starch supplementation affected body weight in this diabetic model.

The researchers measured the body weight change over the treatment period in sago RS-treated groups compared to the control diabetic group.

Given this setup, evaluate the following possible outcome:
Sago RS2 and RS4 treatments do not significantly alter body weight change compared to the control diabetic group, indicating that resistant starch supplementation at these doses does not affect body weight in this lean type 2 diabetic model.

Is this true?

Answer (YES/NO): NO